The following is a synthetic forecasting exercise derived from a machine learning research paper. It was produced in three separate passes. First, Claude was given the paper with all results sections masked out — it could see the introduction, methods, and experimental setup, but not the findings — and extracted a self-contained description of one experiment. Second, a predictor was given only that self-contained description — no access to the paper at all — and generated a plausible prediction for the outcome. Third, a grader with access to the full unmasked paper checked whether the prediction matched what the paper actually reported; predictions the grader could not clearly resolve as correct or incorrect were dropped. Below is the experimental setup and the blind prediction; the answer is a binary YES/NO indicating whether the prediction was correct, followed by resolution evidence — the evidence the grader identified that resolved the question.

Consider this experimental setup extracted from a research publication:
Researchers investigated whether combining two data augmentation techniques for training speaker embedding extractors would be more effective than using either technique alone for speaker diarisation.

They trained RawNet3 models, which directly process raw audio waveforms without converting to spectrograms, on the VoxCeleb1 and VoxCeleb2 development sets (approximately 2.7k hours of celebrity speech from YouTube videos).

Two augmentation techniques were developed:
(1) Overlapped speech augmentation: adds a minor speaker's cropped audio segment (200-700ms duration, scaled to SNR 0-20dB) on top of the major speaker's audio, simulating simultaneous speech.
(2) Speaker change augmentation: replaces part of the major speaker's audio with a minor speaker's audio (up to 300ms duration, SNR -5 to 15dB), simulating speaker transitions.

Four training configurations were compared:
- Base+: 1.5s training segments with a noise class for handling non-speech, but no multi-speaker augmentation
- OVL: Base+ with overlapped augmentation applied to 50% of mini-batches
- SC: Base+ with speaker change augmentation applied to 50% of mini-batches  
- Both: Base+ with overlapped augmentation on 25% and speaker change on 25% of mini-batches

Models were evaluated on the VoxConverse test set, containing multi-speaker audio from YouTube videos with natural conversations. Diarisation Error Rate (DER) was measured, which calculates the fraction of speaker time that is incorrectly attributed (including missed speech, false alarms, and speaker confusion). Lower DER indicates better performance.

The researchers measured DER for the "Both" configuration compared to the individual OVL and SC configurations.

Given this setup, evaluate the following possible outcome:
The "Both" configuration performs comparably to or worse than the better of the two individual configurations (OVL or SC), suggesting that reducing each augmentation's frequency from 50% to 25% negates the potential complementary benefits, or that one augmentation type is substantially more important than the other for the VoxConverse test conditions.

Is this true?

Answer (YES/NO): YES